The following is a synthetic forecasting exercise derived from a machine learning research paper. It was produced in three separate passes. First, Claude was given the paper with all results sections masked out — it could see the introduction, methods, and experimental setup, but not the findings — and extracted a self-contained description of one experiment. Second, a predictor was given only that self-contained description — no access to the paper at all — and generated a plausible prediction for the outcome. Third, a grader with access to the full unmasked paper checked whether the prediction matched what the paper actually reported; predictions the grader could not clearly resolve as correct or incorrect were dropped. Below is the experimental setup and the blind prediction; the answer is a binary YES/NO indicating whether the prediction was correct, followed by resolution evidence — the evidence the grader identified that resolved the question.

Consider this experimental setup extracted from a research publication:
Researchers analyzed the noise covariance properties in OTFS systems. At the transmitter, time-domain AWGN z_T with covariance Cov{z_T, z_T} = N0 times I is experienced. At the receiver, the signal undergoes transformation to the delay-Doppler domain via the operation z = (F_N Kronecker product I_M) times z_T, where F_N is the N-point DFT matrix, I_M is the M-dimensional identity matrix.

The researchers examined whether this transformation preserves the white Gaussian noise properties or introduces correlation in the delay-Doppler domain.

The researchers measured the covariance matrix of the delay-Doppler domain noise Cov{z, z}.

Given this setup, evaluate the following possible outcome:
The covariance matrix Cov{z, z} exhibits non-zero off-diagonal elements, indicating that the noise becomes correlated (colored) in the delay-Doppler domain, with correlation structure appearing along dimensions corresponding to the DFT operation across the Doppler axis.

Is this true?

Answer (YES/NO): NO